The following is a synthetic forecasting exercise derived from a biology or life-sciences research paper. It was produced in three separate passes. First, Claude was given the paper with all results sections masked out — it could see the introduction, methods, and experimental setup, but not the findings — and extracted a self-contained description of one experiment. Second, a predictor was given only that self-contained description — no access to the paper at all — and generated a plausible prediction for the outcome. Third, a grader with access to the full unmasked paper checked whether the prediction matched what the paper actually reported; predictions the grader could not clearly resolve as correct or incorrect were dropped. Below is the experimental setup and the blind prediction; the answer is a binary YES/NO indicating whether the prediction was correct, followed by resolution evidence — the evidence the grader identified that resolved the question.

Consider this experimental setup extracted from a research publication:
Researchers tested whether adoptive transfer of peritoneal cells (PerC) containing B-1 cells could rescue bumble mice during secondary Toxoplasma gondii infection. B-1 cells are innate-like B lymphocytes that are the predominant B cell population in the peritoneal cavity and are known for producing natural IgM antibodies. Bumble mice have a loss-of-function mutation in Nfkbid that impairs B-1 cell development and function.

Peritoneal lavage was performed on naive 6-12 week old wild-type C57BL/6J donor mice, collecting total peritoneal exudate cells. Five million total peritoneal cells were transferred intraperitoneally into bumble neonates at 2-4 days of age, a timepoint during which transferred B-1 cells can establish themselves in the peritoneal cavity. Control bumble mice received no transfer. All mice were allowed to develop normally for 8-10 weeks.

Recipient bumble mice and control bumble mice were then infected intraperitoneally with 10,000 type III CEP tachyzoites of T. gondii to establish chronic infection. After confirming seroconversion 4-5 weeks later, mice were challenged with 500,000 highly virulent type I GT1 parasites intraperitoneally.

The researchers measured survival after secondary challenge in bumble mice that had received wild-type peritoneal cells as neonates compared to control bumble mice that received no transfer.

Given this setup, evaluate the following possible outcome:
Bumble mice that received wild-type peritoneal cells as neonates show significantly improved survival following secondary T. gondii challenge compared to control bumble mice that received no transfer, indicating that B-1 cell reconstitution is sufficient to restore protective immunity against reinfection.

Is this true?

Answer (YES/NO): NO